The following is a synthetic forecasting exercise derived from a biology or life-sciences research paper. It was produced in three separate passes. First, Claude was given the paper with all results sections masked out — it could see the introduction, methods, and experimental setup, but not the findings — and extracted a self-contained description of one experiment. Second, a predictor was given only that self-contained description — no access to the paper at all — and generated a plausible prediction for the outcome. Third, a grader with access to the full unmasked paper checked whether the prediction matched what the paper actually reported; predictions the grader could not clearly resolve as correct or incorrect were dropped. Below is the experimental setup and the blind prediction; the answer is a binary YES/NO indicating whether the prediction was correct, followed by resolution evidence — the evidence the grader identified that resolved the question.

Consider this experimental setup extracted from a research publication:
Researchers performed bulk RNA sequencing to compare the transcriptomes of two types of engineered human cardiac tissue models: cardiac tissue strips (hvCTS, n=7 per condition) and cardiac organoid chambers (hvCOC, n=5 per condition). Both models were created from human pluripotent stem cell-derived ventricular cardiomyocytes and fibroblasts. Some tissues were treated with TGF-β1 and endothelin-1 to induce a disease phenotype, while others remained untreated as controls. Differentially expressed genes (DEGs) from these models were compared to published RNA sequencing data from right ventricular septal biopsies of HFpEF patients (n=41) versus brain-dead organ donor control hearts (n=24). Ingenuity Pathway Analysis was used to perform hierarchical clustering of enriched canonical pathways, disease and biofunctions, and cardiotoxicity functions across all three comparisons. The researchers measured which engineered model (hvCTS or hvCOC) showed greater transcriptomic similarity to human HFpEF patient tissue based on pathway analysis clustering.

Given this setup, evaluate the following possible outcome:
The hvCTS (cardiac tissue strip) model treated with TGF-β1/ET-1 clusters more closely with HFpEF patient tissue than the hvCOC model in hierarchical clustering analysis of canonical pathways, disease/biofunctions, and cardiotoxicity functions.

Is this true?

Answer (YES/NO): NO